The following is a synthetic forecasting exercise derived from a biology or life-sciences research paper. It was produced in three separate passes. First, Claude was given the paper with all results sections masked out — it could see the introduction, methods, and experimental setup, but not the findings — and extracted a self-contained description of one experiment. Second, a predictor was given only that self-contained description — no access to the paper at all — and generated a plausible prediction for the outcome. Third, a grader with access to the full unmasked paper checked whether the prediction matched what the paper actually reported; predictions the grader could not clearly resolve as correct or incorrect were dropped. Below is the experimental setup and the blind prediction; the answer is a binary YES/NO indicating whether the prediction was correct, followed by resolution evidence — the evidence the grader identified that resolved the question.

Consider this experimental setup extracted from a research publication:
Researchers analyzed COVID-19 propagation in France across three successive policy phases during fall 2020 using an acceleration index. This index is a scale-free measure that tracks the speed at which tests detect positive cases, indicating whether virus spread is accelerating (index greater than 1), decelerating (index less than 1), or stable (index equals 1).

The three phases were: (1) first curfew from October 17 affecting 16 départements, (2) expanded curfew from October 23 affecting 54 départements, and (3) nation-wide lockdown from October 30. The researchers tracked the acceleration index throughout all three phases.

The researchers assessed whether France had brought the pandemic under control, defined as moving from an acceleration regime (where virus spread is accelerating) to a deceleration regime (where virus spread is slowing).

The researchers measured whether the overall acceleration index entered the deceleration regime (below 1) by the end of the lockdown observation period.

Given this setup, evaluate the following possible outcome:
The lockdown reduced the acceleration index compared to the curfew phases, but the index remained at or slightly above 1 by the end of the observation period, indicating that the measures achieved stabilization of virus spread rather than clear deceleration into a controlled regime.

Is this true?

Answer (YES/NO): NO